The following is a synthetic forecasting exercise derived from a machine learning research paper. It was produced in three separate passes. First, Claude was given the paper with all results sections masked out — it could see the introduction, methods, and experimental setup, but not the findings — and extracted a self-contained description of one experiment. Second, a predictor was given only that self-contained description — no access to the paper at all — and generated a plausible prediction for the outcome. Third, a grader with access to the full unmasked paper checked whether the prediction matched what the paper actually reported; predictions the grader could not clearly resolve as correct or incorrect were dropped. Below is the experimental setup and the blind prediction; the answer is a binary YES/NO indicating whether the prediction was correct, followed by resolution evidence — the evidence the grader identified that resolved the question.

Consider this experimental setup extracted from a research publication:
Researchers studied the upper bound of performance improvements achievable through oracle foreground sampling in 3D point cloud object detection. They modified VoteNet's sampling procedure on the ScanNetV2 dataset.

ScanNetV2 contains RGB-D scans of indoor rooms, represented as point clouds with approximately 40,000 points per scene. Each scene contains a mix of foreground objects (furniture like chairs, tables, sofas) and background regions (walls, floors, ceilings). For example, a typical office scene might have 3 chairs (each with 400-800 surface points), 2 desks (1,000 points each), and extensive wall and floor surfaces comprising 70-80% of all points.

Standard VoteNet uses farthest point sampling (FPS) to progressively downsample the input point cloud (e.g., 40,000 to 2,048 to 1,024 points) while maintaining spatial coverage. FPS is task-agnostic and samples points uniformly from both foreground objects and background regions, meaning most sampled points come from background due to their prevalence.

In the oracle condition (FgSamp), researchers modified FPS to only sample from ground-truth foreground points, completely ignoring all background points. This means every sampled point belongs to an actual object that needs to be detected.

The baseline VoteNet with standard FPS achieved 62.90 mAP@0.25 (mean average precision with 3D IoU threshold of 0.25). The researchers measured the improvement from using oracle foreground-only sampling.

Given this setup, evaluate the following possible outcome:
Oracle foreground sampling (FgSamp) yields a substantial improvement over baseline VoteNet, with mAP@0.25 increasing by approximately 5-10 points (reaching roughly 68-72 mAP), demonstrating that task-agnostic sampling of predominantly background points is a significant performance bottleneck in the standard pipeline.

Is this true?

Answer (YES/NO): YES